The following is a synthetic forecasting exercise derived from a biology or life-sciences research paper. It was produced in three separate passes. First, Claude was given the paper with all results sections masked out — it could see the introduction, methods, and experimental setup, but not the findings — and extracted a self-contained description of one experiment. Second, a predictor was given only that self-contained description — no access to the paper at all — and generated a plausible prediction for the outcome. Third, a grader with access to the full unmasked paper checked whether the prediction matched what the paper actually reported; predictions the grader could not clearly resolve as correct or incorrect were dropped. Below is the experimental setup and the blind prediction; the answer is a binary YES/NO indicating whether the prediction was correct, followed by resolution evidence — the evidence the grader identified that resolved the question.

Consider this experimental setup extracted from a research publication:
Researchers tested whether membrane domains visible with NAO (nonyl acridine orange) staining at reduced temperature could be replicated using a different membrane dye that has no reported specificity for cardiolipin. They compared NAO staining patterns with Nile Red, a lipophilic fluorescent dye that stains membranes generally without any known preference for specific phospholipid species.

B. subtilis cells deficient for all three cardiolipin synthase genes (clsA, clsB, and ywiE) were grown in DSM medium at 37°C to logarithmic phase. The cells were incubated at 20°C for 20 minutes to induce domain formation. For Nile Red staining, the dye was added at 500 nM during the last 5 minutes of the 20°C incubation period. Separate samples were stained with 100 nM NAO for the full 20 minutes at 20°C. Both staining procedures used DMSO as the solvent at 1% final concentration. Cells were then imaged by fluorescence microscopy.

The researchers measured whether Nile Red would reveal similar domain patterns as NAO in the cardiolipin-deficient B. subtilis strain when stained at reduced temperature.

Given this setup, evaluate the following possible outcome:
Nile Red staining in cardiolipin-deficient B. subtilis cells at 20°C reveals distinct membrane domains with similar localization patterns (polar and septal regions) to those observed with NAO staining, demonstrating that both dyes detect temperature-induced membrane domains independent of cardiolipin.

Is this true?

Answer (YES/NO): YES